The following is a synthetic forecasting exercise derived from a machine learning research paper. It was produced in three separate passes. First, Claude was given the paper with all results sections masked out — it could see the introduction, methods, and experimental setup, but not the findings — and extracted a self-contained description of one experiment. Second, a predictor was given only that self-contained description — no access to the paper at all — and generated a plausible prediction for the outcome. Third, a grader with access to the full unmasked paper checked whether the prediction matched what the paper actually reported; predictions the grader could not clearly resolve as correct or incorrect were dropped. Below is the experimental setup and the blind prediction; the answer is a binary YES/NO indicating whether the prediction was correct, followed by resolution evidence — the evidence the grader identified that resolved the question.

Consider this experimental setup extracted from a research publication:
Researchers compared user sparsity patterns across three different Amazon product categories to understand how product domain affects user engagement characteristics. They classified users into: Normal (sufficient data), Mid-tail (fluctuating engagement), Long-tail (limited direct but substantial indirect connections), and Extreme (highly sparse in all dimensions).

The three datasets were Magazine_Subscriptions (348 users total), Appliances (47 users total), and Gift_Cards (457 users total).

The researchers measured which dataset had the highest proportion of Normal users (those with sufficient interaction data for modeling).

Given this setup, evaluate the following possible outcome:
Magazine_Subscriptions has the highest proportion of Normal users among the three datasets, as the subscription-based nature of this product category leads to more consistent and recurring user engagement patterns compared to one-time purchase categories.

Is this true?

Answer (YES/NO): YES